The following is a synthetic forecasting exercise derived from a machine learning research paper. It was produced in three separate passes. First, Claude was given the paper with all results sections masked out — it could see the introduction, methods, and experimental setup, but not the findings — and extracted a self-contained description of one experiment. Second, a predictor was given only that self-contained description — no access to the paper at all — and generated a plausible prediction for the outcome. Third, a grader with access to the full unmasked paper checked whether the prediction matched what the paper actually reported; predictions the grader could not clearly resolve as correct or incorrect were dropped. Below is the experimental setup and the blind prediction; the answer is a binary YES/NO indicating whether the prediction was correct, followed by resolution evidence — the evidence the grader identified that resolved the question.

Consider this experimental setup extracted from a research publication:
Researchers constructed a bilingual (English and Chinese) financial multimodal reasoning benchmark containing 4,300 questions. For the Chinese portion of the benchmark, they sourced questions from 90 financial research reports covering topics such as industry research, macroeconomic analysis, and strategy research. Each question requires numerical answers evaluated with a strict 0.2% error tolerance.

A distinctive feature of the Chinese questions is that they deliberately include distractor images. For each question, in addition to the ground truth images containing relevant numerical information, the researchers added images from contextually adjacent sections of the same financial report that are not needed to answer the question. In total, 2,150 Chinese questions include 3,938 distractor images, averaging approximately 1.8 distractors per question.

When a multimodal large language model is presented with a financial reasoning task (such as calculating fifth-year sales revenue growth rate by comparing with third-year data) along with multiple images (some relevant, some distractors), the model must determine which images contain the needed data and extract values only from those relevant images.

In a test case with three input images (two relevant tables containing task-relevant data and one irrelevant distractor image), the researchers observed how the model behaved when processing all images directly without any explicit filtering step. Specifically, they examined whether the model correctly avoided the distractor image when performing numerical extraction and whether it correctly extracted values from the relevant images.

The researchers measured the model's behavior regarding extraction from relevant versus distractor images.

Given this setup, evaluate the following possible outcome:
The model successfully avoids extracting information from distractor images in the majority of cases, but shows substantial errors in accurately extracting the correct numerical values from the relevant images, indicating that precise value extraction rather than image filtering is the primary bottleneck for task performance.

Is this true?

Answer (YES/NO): YES